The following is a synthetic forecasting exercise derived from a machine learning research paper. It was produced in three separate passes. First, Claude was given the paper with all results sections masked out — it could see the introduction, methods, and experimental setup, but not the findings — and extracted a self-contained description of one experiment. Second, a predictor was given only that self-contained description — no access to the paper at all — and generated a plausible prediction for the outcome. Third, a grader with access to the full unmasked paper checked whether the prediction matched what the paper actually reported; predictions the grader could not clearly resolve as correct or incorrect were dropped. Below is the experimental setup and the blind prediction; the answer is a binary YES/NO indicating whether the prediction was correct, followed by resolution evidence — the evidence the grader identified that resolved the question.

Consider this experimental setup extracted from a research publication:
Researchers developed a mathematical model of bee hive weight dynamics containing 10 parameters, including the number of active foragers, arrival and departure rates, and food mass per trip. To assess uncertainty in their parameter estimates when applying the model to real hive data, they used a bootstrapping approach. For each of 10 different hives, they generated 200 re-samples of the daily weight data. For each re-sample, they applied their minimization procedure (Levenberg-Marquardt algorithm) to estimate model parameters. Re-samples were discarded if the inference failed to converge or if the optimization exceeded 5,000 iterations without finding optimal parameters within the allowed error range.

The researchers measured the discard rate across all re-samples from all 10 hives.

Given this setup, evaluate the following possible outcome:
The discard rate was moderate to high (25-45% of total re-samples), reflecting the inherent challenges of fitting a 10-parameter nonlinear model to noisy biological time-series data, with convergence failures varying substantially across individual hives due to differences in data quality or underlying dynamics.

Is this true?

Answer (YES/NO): NO